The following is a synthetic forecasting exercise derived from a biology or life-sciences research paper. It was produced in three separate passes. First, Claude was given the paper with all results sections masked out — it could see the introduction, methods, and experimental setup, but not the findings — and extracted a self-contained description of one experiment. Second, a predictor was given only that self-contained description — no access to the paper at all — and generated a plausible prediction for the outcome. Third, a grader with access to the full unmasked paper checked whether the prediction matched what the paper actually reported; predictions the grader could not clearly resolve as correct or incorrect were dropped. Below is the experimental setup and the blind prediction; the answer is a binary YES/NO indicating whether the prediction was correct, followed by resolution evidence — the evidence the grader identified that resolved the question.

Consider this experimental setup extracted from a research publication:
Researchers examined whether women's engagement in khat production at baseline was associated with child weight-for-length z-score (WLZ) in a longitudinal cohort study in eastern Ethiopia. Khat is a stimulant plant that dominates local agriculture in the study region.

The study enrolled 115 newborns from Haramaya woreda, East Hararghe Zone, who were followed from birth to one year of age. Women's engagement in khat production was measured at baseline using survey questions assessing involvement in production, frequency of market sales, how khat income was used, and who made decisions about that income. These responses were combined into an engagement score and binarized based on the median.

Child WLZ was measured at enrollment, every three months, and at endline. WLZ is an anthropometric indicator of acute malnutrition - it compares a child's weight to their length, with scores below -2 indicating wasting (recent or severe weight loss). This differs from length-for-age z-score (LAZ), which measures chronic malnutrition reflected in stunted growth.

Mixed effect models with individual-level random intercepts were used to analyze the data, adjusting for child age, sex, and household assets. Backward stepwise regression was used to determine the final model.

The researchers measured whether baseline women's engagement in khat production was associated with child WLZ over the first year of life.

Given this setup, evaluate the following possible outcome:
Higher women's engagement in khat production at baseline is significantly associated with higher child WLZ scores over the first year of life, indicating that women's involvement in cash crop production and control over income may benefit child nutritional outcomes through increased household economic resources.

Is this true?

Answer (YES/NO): NO